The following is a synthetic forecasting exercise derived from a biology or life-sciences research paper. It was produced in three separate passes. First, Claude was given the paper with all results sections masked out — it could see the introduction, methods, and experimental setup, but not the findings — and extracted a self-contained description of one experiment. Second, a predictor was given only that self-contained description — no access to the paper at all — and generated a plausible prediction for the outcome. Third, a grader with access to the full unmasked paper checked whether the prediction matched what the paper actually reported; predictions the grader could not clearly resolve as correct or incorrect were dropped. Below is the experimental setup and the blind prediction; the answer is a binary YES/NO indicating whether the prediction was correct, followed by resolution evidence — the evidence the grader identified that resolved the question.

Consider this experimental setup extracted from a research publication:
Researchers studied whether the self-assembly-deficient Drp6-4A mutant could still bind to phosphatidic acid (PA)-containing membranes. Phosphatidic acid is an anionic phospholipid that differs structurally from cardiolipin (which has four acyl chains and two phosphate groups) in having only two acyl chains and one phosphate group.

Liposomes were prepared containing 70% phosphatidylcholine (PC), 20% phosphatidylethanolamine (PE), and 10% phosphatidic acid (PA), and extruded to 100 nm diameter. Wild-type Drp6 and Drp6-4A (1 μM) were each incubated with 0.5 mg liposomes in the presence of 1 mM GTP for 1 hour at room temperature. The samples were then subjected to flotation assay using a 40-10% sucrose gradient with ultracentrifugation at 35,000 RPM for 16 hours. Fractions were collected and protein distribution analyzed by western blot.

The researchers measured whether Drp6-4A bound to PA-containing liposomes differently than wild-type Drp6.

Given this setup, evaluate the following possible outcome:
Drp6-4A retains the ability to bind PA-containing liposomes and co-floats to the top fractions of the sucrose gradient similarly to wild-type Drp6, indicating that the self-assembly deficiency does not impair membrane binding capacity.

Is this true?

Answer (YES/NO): YES